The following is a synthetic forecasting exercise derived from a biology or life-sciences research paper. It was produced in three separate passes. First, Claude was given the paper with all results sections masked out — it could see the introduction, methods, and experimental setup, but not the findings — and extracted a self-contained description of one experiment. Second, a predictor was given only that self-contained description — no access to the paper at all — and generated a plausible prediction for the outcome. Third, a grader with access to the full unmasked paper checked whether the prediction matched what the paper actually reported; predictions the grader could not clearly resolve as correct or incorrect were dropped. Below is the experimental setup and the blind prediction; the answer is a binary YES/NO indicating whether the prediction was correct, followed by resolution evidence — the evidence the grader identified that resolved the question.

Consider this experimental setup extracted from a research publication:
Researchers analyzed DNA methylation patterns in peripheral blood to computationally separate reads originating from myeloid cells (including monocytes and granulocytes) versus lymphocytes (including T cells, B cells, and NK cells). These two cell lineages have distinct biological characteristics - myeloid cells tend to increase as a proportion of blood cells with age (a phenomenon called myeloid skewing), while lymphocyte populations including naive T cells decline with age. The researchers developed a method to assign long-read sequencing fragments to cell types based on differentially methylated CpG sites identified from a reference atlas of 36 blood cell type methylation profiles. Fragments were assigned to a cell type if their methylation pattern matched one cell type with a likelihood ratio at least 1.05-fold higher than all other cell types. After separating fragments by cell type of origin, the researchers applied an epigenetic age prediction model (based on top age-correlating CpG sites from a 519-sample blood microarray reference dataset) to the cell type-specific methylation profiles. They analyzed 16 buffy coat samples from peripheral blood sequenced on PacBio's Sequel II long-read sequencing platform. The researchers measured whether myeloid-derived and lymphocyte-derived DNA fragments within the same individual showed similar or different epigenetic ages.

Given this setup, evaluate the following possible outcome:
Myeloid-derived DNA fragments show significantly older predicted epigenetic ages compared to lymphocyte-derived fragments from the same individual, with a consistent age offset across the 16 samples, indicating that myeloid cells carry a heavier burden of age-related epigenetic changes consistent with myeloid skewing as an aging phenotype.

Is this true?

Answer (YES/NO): NO